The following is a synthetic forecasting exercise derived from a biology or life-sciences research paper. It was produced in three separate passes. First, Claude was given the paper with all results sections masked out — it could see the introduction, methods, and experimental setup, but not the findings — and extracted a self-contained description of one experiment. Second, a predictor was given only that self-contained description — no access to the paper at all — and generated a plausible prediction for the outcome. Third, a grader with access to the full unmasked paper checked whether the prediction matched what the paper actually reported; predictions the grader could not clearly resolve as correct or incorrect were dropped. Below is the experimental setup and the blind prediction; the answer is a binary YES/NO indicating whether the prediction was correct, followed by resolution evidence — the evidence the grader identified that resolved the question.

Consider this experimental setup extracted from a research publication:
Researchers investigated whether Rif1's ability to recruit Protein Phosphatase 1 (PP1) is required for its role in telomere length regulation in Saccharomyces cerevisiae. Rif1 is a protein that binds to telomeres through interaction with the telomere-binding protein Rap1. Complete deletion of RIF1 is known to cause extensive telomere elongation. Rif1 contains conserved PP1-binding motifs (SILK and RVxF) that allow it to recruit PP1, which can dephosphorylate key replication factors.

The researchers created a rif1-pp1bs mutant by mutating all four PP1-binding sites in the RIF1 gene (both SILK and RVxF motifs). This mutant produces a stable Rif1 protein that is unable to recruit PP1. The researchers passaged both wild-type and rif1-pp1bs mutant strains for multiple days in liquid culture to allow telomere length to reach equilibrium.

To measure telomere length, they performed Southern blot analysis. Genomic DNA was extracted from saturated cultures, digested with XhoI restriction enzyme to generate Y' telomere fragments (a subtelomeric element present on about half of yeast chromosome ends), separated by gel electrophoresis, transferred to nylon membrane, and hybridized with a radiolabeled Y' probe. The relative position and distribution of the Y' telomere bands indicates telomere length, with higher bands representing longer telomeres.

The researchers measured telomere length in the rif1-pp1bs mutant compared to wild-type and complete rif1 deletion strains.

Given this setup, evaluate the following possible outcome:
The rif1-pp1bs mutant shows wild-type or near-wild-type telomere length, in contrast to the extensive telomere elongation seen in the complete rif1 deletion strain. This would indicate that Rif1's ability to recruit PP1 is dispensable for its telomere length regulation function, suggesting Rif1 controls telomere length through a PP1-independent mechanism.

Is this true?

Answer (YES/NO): YES